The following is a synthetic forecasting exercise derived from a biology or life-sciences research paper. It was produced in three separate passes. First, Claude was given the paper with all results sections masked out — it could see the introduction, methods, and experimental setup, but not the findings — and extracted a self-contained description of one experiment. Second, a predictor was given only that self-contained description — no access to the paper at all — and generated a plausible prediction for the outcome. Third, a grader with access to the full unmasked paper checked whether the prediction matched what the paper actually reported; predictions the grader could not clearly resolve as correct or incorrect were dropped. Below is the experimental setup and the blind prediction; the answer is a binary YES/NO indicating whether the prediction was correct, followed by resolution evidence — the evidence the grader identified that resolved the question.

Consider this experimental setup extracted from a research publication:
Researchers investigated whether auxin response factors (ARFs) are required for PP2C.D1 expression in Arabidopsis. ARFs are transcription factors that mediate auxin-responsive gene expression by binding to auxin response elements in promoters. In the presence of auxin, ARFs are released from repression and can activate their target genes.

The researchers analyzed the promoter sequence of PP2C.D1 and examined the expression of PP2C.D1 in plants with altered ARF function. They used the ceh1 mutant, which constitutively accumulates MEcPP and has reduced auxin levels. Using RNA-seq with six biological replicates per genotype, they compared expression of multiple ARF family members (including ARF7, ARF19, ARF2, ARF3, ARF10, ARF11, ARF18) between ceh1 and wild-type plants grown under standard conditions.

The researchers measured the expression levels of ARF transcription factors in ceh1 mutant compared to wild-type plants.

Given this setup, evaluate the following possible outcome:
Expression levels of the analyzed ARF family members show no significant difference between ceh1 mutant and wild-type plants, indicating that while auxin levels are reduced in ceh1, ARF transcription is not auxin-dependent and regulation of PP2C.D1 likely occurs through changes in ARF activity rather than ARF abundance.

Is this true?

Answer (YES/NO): NO